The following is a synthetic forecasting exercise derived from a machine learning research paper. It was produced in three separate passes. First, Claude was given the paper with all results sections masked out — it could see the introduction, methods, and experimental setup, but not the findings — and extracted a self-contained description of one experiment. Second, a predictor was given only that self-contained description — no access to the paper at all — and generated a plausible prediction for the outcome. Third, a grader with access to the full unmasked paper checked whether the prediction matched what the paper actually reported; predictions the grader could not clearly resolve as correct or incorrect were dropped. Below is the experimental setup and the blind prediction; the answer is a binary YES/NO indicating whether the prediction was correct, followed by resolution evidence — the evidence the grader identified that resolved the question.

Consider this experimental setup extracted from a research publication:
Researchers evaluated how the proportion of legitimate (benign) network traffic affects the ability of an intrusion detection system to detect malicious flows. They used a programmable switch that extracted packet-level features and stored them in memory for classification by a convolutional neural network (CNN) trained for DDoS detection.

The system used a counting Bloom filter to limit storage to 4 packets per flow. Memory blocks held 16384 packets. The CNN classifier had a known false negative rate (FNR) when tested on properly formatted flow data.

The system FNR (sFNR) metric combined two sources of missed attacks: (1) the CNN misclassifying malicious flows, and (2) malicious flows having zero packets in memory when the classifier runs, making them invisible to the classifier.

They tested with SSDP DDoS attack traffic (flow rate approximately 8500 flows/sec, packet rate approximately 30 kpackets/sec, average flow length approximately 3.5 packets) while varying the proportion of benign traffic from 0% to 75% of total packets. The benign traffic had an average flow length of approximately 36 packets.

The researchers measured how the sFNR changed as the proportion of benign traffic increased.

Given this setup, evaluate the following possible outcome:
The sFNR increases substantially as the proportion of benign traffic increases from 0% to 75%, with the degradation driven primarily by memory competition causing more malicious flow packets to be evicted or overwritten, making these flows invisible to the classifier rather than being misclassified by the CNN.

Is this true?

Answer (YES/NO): NO